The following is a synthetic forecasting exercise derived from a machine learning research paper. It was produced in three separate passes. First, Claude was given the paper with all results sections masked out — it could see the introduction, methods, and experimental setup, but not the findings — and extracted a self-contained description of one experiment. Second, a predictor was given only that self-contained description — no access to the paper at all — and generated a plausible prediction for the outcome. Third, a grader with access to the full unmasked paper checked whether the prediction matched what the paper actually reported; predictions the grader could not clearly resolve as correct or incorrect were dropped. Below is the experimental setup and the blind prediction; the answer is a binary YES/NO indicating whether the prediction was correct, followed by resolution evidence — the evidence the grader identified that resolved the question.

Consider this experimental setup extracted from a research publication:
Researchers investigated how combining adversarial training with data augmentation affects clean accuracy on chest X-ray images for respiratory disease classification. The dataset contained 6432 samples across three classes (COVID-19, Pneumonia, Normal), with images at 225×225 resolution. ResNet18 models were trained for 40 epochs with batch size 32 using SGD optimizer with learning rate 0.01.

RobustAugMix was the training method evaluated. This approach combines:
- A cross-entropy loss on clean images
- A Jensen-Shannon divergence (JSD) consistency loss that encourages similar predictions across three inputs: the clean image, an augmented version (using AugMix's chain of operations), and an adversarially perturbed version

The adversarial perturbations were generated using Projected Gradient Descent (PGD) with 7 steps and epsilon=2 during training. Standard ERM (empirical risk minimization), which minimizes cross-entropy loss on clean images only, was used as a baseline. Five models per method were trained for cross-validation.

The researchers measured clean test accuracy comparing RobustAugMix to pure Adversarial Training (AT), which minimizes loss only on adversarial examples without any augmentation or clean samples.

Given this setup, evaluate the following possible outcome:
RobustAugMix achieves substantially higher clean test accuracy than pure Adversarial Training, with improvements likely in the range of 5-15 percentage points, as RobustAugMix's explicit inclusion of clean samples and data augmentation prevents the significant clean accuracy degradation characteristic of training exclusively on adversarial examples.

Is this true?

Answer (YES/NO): NO